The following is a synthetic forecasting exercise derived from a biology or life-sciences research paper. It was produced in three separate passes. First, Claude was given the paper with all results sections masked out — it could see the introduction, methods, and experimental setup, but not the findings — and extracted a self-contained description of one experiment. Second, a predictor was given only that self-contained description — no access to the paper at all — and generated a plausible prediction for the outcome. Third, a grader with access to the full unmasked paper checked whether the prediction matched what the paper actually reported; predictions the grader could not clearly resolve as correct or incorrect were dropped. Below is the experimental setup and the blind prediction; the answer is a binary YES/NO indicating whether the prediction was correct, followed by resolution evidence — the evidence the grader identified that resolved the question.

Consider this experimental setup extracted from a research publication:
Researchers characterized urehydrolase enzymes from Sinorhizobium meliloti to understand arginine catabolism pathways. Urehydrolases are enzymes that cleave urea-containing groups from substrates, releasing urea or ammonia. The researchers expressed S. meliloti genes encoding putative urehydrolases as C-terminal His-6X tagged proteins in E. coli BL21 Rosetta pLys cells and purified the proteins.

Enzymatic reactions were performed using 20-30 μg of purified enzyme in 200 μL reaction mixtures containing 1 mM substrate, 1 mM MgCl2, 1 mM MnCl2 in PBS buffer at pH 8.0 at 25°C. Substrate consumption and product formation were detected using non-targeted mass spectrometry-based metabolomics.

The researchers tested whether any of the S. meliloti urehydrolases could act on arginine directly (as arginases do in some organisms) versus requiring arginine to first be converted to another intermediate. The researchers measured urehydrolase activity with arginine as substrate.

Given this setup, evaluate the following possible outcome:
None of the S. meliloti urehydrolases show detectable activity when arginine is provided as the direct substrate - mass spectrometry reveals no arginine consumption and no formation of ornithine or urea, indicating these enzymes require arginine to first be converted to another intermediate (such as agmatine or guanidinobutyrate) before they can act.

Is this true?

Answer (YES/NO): NO